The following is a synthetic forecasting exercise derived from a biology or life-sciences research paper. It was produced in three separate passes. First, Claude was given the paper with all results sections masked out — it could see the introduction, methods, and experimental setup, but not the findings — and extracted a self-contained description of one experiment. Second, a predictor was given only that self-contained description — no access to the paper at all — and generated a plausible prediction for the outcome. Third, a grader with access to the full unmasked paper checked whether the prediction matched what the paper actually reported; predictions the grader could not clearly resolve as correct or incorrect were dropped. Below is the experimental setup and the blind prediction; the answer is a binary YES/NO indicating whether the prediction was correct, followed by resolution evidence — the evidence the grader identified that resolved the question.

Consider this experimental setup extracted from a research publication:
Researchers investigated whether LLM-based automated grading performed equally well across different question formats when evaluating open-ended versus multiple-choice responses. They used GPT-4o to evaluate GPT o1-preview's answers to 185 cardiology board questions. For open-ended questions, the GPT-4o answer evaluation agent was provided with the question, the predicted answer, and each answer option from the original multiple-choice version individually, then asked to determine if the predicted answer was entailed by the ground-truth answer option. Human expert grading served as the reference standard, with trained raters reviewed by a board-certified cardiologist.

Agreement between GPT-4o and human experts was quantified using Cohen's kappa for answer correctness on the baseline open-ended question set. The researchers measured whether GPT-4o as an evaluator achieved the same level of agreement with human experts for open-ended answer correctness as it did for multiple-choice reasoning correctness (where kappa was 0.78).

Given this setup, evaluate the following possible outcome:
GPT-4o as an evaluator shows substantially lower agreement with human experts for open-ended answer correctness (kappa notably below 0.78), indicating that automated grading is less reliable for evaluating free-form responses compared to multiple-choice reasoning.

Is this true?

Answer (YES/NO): YES